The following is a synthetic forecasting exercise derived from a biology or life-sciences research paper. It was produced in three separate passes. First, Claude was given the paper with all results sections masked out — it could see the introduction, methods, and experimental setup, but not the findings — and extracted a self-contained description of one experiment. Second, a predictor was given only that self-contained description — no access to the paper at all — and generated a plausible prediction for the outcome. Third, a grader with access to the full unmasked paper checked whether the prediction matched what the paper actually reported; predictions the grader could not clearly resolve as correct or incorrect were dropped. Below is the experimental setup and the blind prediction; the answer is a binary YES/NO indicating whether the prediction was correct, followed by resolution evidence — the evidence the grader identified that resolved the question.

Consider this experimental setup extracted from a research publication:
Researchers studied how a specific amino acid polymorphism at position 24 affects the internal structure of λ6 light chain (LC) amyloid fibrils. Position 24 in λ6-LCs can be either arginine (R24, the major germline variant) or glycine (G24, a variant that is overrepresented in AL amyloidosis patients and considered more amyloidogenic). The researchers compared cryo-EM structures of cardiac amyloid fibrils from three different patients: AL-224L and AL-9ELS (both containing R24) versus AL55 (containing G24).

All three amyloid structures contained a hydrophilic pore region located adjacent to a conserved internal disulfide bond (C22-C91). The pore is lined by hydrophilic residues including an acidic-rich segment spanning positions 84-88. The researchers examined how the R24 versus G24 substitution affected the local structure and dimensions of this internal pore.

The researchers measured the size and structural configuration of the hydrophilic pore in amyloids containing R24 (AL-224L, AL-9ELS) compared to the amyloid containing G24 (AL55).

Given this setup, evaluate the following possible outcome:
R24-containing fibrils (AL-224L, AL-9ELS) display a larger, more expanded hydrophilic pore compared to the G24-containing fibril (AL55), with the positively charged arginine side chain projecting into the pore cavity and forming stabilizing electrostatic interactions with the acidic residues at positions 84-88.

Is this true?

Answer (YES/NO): NO